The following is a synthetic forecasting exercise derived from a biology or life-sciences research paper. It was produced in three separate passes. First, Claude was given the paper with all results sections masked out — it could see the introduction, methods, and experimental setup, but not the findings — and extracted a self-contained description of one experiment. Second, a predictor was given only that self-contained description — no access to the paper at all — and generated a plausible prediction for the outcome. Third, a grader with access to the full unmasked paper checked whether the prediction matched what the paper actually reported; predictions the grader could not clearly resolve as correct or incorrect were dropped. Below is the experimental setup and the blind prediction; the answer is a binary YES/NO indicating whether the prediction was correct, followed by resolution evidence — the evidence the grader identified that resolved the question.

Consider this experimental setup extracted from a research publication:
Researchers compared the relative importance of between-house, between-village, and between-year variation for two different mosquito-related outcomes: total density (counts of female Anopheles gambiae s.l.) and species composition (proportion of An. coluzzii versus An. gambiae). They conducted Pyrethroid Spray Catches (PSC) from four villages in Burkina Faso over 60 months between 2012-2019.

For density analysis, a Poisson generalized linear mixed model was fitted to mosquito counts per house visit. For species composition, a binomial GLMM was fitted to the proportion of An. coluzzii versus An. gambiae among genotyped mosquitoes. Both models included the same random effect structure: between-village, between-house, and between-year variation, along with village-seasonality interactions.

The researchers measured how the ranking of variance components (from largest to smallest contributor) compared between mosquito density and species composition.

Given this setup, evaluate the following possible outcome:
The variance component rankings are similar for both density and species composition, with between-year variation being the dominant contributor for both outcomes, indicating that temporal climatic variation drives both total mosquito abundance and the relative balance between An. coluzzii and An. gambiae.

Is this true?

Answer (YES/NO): NO